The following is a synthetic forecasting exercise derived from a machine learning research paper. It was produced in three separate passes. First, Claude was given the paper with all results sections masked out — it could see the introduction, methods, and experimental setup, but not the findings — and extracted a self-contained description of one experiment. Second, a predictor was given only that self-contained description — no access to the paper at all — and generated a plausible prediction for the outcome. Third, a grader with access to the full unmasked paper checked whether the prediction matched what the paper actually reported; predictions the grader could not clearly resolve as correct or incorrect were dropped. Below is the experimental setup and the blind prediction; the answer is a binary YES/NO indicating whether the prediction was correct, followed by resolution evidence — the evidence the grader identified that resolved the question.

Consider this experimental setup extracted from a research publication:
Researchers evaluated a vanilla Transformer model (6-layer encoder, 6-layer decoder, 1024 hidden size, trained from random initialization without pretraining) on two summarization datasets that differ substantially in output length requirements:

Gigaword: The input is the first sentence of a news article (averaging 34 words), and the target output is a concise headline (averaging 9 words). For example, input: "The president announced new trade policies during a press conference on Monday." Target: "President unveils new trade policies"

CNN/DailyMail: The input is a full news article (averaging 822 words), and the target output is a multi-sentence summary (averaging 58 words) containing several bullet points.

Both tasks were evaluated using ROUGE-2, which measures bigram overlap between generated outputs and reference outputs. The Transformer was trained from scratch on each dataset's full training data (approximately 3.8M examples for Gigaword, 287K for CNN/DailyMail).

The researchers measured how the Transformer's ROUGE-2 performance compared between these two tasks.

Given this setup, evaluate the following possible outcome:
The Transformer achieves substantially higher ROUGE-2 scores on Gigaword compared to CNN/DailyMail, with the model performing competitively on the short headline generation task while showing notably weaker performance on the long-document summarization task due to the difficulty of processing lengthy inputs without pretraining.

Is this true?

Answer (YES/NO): NO